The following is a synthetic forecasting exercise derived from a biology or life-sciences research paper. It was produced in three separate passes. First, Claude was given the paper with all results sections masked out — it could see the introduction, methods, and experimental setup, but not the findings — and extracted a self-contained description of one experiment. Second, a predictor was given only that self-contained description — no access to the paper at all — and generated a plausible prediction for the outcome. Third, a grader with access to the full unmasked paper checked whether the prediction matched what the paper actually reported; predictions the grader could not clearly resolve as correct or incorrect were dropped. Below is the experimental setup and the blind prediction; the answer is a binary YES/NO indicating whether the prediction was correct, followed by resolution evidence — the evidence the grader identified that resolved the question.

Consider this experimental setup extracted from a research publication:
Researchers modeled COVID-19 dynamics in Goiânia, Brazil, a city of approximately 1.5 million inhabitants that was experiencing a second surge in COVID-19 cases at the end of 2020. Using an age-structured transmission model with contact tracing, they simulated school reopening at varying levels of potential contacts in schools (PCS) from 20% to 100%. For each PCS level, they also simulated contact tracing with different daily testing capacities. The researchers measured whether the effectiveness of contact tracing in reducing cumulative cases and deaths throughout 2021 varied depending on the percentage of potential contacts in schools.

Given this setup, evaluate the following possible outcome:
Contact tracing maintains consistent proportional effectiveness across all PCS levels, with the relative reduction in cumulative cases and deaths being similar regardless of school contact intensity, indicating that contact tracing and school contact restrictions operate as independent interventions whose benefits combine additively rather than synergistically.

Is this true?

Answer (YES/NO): NO